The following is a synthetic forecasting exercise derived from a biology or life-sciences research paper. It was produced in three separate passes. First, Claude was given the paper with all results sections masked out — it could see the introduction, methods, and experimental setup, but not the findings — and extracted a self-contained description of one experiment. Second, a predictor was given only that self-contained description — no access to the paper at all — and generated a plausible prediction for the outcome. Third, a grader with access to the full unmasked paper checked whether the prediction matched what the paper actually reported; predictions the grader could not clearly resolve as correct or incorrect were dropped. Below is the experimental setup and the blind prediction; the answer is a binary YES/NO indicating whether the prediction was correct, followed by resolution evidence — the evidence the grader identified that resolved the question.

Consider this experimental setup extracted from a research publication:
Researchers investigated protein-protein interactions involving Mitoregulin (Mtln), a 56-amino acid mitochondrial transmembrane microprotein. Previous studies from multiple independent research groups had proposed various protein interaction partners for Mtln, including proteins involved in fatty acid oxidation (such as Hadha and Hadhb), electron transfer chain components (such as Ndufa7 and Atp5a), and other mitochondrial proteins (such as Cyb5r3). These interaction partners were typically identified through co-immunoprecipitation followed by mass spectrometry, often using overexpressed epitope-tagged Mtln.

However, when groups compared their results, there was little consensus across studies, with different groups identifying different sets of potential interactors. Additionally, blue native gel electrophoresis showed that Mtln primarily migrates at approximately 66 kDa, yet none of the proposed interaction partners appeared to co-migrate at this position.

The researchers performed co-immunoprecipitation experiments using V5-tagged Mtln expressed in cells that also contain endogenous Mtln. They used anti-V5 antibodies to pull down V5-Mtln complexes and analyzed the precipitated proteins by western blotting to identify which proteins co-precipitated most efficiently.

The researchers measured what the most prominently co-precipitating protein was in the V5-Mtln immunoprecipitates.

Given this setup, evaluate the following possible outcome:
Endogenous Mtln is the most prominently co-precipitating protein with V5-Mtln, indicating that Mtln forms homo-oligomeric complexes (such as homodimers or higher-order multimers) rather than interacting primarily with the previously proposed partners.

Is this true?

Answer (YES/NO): YES